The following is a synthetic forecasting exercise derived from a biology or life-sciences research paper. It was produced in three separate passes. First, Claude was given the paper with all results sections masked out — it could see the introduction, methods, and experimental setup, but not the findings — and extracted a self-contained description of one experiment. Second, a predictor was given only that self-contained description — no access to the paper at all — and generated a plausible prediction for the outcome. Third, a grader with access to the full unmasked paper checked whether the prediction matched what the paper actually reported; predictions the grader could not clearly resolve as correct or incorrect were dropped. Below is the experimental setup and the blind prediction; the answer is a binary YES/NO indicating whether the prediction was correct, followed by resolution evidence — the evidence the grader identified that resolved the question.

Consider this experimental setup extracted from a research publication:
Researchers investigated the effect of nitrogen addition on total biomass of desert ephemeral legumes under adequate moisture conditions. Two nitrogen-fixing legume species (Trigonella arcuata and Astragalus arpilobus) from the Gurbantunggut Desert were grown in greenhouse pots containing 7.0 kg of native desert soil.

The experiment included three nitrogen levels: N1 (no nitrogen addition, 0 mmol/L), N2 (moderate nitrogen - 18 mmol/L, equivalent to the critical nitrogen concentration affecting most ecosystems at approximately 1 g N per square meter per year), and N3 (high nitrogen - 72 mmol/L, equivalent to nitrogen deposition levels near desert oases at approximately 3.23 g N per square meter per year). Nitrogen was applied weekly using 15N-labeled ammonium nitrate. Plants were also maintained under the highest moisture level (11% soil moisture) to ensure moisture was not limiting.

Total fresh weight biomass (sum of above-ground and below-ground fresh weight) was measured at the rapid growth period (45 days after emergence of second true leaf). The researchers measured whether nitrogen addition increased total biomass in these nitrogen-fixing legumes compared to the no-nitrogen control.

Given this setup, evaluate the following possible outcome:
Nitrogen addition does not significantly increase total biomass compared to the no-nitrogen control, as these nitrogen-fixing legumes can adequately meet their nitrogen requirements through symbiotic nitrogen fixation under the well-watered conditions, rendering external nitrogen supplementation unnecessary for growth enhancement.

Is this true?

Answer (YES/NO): NO